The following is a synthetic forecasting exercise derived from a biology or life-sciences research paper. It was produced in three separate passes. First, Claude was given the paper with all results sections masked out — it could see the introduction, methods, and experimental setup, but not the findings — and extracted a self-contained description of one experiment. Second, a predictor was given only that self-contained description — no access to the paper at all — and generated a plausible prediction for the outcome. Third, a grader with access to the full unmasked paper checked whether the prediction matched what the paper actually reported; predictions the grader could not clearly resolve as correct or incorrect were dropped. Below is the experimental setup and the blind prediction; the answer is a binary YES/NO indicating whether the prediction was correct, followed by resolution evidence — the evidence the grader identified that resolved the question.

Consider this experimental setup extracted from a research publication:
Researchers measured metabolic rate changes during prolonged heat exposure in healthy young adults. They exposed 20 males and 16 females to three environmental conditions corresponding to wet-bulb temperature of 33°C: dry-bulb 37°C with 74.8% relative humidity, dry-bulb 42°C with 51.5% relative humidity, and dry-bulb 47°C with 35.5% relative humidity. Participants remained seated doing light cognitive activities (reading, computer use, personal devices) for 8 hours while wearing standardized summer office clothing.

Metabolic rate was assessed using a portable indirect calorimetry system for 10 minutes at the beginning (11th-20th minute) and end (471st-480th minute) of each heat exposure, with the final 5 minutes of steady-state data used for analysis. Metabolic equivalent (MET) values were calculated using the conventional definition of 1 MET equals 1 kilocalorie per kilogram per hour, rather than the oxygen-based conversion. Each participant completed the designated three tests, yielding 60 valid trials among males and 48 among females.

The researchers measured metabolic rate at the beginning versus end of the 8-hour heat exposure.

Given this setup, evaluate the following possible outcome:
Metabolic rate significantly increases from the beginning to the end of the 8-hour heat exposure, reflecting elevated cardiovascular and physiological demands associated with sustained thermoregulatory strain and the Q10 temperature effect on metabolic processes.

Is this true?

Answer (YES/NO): YES